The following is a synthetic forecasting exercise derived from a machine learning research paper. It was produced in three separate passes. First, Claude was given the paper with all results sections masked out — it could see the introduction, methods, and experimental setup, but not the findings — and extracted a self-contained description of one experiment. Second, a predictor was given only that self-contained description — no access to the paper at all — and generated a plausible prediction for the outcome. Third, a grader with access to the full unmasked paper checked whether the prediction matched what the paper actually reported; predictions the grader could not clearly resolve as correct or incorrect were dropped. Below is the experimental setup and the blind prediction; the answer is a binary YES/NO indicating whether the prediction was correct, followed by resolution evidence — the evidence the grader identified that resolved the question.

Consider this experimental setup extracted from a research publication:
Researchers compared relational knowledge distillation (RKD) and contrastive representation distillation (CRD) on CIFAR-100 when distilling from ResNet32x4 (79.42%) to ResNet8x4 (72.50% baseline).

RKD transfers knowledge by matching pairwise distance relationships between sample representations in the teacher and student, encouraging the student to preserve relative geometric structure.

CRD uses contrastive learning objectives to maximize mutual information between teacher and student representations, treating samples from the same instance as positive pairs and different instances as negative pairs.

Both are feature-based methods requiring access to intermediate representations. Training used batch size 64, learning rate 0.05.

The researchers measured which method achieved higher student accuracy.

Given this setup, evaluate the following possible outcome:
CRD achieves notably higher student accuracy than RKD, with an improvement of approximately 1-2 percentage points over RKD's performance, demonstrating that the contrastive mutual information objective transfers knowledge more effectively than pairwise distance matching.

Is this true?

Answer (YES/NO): NO